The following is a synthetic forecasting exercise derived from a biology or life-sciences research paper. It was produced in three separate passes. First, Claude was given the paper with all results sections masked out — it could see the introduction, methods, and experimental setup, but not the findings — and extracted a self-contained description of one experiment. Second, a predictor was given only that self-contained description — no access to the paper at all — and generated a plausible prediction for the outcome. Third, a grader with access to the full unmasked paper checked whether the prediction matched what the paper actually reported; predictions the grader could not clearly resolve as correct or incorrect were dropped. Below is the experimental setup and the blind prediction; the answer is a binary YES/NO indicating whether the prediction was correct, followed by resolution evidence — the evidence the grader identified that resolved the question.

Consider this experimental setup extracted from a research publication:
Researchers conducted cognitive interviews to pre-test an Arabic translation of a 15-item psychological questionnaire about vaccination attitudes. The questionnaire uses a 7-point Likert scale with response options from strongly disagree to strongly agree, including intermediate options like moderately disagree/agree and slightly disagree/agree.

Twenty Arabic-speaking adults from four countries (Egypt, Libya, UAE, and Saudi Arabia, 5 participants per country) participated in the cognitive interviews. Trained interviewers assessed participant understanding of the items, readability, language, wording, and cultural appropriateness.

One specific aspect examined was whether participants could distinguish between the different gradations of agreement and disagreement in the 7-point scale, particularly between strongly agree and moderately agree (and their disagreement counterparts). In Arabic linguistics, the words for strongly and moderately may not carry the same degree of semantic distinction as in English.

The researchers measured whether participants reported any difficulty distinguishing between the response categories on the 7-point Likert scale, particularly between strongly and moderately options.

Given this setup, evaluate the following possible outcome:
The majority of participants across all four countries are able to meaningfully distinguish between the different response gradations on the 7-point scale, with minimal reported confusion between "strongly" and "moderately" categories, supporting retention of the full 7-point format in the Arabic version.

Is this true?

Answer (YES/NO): NO